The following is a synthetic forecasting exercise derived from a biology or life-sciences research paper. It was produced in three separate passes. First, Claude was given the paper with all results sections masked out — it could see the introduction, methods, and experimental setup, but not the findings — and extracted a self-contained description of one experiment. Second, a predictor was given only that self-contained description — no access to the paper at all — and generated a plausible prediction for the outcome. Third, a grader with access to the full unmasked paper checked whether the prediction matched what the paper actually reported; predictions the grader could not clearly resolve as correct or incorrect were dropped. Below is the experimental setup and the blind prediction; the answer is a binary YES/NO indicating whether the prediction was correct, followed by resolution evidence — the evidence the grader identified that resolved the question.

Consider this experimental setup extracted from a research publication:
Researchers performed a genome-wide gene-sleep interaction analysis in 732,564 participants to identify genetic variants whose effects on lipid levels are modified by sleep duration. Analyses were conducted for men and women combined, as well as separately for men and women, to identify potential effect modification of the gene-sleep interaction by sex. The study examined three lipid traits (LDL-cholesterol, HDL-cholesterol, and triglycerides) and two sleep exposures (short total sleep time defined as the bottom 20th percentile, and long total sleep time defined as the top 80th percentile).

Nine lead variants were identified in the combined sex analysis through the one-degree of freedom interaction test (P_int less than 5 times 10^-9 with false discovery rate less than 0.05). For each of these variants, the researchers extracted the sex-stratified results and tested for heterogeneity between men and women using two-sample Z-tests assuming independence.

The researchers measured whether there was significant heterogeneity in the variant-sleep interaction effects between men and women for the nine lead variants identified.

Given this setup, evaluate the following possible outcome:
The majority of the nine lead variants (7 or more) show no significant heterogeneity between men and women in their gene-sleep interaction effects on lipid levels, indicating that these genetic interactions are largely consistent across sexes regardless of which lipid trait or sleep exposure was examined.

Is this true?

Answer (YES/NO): YES